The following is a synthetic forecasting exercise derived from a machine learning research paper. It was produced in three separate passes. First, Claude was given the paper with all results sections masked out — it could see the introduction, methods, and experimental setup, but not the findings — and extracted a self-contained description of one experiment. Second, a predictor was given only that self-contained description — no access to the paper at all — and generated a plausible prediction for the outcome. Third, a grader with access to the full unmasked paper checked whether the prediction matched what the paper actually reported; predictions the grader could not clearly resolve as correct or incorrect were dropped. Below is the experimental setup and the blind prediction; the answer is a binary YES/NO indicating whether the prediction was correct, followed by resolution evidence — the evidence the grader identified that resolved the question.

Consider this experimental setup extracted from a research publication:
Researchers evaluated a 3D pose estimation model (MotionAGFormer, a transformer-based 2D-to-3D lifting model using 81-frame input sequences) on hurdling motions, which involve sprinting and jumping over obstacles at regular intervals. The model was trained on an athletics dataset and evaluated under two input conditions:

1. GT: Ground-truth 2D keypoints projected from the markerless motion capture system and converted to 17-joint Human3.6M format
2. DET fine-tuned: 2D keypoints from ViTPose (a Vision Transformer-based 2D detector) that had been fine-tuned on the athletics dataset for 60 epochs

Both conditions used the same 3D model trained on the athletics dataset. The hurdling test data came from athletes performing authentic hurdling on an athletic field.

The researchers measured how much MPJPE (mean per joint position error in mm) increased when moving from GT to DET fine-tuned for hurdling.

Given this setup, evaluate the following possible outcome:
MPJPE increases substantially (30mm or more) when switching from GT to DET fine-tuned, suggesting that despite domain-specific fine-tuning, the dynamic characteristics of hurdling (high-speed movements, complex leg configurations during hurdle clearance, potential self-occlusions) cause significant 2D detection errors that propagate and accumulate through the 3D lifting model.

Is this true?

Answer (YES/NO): NO